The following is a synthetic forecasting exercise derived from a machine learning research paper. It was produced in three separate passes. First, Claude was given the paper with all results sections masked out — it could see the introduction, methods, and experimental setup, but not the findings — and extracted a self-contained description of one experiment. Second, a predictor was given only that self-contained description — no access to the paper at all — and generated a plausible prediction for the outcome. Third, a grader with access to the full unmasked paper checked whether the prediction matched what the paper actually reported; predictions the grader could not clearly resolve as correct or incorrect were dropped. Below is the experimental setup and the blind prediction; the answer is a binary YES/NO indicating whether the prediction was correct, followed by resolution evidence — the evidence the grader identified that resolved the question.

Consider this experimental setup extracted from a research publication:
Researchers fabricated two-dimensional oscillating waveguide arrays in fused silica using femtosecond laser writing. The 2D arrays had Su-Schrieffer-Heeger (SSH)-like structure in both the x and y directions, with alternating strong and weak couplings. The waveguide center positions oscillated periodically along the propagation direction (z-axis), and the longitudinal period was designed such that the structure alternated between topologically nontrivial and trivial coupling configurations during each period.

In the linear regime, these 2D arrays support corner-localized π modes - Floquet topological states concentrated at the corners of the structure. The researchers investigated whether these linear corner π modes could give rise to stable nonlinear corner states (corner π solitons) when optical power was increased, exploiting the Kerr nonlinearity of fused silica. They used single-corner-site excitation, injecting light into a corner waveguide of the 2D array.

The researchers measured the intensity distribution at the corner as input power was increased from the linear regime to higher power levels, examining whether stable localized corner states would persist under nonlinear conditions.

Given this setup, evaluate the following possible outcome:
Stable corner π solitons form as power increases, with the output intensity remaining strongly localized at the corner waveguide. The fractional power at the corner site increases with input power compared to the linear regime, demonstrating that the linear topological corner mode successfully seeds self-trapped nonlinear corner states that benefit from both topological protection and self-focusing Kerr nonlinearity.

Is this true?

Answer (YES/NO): NO